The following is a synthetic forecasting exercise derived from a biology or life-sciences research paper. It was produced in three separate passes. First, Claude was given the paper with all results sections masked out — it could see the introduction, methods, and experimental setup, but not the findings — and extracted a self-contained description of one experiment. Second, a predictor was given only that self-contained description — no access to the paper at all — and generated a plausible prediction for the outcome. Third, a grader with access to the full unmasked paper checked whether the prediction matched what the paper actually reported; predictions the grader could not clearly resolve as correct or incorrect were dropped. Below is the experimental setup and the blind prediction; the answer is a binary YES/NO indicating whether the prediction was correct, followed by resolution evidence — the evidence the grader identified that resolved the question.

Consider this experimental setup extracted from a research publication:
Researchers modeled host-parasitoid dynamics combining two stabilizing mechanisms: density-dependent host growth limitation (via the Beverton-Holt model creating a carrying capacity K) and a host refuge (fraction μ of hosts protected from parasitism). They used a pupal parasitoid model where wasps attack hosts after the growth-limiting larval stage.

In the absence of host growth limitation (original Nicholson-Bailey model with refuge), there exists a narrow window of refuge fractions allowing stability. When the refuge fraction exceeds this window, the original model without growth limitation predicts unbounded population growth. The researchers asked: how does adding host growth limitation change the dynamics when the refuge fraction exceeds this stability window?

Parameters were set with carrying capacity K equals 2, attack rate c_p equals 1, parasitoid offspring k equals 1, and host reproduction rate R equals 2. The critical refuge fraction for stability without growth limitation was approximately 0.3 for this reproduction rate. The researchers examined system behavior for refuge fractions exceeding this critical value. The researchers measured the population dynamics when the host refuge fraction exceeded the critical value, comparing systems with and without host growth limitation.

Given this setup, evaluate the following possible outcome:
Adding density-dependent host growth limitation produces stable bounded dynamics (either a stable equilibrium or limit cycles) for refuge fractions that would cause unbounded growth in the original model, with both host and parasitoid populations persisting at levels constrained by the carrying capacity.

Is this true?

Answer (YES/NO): NO